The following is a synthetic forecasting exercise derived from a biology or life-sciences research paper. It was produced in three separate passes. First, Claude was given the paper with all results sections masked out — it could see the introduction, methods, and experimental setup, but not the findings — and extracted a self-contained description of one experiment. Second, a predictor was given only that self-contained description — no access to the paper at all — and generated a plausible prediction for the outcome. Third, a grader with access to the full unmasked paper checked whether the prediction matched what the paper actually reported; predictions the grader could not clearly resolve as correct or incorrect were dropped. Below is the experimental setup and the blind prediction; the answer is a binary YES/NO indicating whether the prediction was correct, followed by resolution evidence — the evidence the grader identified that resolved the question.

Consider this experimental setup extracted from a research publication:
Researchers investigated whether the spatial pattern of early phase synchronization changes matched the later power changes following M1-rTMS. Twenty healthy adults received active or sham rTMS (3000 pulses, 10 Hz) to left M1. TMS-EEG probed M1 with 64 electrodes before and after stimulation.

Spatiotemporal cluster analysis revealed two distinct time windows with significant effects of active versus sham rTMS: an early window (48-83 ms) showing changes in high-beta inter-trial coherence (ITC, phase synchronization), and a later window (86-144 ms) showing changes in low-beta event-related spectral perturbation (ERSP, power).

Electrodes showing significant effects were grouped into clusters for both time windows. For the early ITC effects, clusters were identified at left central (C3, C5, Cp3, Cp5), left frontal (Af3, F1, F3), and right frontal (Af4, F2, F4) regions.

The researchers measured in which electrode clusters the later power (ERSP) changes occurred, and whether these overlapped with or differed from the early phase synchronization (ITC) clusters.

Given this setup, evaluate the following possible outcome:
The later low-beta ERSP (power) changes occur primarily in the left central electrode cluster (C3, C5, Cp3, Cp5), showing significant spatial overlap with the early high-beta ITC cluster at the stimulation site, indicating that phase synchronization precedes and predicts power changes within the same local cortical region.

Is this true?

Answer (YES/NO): NO